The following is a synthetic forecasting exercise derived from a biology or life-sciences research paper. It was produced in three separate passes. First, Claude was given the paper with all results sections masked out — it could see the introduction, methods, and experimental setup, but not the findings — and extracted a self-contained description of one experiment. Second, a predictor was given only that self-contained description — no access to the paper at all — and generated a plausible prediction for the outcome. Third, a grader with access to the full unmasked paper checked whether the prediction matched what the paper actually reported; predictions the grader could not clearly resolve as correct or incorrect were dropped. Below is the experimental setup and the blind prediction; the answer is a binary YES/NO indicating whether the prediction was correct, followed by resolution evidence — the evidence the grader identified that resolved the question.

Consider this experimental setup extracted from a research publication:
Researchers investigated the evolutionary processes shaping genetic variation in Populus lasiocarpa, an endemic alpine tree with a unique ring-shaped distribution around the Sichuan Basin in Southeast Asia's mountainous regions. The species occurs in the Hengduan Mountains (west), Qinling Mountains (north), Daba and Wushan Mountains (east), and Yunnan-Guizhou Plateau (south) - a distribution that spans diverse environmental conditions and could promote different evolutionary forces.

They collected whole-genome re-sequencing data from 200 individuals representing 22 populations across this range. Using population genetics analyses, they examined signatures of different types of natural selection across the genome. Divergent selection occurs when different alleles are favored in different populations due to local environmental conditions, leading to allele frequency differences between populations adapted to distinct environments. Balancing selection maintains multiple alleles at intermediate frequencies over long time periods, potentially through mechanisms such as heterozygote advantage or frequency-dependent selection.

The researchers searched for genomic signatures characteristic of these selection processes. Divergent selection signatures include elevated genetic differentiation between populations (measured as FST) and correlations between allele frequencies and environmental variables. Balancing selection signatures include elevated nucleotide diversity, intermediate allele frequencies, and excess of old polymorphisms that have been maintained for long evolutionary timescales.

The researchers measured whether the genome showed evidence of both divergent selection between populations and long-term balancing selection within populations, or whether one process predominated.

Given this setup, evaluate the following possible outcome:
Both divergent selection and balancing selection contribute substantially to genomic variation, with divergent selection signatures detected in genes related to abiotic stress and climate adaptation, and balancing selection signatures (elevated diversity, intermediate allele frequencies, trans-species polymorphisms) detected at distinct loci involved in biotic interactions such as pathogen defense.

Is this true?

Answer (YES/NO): YES